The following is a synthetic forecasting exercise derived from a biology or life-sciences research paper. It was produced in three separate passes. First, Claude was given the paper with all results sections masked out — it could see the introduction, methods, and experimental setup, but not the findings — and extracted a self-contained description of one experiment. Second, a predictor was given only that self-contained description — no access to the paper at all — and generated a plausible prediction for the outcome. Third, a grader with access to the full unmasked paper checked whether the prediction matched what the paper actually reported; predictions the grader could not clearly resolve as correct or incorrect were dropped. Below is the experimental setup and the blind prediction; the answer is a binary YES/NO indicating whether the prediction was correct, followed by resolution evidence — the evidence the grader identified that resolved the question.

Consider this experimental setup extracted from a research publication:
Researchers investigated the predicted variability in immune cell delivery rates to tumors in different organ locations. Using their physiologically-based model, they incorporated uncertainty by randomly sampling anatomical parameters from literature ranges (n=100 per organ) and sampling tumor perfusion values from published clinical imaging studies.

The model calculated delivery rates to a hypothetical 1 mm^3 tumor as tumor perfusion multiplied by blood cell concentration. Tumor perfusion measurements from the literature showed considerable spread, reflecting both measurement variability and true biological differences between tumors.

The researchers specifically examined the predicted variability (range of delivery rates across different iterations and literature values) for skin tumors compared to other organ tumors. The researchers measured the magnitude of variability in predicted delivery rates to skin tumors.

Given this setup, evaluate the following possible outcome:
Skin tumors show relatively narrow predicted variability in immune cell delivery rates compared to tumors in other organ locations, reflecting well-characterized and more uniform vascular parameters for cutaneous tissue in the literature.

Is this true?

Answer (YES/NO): NO